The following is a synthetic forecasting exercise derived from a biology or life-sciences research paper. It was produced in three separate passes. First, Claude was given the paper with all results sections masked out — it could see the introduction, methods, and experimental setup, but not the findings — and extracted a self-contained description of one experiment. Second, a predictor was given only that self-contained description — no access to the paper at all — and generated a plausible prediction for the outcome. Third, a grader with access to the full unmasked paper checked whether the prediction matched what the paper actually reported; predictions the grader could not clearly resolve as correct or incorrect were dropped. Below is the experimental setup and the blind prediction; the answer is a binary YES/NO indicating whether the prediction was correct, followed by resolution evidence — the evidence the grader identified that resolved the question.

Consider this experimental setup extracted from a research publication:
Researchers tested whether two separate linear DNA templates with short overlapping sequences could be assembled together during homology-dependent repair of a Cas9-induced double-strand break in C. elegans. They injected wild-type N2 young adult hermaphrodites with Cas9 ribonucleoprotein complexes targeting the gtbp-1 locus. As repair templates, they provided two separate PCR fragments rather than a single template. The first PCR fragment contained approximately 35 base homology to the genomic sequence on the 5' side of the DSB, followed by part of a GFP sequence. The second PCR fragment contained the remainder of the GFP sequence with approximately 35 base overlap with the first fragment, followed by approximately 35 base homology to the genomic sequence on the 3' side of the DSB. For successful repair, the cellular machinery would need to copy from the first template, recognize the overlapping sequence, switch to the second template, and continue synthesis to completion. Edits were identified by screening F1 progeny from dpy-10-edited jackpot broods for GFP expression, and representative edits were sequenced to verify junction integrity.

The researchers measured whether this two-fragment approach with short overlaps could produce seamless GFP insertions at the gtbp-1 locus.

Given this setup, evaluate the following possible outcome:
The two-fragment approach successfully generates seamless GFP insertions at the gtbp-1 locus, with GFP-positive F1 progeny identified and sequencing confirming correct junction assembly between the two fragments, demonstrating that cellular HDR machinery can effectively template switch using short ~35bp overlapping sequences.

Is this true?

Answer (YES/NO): YES